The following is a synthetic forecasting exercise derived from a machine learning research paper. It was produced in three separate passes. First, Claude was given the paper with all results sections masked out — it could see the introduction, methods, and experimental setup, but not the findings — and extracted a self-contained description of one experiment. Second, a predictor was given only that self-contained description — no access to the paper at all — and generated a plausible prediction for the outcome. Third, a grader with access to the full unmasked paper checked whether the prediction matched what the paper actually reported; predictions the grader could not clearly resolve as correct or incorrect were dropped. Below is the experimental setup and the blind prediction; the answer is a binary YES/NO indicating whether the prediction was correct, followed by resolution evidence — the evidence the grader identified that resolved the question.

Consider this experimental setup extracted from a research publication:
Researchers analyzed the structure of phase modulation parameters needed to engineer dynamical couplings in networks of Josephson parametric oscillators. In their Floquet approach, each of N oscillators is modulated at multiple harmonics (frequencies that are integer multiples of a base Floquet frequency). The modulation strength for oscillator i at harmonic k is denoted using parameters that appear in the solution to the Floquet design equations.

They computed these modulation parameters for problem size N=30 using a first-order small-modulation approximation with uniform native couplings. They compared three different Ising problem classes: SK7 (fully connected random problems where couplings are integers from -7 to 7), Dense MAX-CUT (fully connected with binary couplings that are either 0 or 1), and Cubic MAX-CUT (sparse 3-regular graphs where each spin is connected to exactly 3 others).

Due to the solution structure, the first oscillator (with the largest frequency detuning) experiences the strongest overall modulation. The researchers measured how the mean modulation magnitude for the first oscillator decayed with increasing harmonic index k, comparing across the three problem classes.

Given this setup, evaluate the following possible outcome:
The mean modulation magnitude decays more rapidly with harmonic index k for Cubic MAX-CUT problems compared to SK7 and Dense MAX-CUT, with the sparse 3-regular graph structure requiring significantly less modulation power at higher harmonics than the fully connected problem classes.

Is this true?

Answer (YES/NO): NO